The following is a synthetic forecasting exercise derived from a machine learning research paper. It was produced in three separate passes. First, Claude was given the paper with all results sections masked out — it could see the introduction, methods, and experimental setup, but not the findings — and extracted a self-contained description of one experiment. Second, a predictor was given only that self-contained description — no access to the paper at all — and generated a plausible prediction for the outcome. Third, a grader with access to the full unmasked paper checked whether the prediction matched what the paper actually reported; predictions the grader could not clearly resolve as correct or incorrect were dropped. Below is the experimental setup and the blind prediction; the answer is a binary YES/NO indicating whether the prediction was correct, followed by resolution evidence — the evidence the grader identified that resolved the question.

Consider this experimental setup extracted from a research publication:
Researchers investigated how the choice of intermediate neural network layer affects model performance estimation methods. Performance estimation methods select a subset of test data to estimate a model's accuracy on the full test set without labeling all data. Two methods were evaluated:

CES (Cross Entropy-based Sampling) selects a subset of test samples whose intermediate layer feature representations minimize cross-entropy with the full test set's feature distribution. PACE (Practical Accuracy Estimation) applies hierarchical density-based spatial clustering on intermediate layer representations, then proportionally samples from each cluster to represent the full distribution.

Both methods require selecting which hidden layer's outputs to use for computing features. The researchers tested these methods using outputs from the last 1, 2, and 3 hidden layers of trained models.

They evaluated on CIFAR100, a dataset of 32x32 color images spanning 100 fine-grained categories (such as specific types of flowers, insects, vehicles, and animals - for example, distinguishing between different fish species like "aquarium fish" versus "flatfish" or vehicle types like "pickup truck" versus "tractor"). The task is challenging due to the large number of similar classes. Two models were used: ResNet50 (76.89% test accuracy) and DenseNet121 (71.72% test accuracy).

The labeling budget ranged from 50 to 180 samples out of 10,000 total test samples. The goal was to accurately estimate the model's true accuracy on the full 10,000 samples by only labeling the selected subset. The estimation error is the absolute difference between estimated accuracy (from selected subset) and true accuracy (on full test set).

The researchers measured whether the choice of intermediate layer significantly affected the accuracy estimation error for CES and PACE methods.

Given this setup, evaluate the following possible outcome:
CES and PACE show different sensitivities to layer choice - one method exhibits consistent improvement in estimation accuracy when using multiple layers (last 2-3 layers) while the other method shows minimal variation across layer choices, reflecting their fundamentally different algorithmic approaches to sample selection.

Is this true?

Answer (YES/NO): NO